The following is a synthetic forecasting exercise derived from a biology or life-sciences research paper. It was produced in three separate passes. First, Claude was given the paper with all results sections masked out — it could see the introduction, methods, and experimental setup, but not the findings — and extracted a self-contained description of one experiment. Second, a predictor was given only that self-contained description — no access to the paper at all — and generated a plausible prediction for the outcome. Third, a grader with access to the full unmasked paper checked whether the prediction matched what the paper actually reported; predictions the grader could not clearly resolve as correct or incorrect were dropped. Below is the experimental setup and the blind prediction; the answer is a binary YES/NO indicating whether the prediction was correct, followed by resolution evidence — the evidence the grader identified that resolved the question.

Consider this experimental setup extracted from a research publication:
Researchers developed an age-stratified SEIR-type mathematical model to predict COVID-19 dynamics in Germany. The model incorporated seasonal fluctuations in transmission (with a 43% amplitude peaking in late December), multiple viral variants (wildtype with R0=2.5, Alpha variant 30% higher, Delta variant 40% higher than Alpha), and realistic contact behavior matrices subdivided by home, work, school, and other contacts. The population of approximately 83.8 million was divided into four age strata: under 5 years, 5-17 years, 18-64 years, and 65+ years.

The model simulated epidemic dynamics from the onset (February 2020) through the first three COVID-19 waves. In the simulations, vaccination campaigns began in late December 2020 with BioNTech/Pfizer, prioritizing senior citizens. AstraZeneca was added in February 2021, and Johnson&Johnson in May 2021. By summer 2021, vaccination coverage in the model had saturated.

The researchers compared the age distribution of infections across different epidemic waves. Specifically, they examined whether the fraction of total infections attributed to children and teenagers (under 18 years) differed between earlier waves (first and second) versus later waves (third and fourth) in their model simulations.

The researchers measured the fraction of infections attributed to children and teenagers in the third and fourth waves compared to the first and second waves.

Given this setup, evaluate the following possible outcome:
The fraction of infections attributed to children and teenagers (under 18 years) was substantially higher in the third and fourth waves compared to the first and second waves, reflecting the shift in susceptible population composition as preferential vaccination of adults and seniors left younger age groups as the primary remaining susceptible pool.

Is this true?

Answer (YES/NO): YES